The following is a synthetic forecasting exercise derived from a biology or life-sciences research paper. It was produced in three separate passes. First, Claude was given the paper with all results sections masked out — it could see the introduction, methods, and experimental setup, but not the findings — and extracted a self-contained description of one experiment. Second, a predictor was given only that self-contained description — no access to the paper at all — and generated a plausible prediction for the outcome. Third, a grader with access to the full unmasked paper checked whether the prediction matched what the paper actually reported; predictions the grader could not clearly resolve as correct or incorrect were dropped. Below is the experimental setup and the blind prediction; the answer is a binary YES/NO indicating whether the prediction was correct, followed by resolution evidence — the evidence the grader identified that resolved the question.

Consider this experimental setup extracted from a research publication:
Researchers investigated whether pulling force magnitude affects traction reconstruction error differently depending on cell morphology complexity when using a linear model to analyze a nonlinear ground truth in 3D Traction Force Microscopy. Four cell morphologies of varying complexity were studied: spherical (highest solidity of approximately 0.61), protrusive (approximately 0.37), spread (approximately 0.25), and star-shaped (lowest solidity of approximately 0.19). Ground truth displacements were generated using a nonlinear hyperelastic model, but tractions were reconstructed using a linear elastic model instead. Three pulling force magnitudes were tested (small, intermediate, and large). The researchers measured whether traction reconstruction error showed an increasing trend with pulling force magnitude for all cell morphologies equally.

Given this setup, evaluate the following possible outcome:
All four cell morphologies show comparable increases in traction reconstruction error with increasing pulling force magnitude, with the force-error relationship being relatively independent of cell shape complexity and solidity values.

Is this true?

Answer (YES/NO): NO